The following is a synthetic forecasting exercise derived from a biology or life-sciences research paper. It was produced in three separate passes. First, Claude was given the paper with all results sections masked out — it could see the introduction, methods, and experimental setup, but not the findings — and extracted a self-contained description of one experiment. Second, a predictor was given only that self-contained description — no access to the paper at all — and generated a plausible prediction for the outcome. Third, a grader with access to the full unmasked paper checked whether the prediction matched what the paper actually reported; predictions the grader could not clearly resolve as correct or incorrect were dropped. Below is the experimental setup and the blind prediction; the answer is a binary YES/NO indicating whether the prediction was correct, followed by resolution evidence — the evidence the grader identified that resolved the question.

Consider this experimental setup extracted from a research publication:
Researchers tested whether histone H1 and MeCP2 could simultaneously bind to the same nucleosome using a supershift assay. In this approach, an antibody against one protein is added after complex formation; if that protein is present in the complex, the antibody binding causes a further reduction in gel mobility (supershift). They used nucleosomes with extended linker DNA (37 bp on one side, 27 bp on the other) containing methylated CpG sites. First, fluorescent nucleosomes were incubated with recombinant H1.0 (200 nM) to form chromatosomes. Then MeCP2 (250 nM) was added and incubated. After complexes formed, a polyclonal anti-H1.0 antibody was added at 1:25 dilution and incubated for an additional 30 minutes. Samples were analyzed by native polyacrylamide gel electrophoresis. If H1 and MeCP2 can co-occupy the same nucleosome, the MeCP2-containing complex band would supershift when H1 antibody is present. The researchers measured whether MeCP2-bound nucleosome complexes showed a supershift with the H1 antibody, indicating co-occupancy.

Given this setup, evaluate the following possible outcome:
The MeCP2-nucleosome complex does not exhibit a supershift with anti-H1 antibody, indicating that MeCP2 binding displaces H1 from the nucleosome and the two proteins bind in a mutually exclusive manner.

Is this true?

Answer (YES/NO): NO